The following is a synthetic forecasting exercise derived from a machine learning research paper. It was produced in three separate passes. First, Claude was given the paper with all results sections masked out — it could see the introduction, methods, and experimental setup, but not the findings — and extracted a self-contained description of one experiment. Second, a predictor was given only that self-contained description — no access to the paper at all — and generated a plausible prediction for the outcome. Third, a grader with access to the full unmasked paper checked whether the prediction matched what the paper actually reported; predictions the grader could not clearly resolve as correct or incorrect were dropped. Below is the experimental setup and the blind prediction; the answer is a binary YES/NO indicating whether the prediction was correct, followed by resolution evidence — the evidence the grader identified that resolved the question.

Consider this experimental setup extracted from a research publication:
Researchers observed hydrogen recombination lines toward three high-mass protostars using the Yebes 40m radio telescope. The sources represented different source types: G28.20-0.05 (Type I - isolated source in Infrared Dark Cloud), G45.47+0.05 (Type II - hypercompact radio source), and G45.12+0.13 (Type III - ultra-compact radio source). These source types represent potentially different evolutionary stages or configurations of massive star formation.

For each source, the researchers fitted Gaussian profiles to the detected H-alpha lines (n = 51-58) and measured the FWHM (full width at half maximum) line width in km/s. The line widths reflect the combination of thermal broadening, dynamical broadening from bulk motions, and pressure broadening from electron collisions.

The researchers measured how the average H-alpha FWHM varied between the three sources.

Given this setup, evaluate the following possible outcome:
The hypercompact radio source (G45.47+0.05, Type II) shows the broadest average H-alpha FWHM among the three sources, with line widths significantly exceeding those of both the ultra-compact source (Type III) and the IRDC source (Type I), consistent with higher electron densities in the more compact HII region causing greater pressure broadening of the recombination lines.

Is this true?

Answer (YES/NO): NO